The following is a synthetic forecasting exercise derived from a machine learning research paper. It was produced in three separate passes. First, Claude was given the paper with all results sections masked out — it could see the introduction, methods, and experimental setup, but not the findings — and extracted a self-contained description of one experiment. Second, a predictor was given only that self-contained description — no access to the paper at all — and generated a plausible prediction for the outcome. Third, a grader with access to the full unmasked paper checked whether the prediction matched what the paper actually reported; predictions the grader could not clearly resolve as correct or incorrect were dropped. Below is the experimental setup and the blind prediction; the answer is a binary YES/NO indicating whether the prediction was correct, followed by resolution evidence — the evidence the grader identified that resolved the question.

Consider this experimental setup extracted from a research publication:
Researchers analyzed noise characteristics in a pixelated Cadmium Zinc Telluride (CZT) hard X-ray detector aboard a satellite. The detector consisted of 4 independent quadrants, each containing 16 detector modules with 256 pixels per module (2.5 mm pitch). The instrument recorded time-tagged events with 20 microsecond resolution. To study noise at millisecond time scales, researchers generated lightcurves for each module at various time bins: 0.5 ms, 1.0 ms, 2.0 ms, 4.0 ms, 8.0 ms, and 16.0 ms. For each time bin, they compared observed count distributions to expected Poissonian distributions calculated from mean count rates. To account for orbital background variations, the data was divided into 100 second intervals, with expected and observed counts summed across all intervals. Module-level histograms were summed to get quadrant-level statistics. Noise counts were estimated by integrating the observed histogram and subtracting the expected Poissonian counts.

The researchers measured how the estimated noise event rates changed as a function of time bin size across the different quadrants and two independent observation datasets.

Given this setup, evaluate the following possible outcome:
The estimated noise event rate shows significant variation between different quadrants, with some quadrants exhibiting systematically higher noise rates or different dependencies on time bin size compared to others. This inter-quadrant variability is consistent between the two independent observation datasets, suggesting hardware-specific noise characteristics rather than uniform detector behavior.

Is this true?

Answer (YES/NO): NO